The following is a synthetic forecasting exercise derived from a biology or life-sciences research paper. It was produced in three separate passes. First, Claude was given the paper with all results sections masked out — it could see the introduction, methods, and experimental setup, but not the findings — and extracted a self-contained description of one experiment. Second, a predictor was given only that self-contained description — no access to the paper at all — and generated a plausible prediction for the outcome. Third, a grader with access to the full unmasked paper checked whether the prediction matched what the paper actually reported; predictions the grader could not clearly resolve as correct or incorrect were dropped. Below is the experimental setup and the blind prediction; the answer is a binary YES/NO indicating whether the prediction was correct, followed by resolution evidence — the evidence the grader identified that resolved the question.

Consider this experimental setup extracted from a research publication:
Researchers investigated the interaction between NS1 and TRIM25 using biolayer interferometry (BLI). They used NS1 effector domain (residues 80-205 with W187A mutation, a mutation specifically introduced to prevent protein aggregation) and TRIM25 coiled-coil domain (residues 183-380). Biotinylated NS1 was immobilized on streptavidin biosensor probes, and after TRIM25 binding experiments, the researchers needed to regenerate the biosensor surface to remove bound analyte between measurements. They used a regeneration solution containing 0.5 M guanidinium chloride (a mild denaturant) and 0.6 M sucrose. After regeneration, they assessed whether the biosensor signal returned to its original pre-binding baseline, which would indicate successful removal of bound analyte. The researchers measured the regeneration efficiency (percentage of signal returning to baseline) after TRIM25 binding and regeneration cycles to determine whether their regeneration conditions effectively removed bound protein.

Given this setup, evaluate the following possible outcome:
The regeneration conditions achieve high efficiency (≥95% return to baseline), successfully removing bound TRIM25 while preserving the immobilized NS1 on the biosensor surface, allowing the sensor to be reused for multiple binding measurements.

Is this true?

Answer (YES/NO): YES